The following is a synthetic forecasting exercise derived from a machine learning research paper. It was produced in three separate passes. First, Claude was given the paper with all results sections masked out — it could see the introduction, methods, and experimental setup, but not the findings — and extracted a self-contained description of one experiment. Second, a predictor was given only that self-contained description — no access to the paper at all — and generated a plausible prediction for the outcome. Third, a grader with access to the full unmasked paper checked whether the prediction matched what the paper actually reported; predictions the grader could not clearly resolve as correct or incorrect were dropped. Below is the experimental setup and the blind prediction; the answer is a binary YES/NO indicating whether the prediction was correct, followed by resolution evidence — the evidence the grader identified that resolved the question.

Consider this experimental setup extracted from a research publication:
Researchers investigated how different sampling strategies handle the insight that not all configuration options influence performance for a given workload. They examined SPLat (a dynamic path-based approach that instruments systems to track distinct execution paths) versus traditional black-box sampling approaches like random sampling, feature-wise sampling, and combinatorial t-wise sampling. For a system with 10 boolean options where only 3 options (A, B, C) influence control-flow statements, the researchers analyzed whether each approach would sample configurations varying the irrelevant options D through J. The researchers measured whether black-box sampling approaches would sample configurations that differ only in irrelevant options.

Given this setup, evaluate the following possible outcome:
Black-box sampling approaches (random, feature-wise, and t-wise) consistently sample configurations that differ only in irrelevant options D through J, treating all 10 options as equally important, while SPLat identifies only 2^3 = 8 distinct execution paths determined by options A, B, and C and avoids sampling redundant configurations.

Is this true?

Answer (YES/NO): NO